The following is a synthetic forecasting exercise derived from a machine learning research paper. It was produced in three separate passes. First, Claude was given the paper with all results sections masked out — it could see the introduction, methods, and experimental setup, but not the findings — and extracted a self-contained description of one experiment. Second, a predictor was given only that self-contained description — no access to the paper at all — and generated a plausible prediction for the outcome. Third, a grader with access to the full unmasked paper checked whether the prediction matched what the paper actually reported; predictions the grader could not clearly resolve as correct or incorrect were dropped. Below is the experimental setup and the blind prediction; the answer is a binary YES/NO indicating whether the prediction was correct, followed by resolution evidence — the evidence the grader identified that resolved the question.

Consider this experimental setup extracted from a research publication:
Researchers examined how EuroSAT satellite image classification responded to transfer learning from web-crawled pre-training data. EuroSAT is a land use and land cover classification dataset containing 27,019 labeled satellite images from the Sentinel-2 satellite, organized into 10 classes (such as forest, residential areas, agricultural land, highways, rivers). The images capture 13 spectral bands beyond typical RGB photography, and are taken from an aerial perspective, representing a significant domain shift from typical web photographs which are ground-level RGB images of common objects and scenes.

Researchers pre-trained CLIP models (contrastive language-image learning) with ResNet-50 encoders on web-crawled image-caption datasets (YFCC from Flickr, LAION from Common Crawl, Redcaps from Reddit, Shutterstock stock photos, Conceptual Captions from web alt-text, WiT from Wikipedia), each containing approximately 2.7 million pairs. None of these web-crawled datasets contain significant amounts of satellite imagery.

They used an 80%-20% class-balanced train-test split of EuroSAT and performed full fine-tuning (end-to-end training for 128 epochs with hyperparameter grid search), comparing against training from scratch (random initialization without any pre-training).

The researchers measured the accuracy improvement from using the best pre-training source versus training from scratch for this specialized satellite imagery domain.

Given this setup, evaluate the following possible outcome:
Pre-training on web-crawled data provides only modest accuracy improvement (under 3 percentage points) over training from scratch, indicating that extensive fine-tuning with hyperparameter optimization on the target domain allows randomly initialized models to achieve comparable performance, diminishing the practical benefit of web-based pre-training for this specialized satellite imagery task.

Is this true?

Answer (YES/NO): NO